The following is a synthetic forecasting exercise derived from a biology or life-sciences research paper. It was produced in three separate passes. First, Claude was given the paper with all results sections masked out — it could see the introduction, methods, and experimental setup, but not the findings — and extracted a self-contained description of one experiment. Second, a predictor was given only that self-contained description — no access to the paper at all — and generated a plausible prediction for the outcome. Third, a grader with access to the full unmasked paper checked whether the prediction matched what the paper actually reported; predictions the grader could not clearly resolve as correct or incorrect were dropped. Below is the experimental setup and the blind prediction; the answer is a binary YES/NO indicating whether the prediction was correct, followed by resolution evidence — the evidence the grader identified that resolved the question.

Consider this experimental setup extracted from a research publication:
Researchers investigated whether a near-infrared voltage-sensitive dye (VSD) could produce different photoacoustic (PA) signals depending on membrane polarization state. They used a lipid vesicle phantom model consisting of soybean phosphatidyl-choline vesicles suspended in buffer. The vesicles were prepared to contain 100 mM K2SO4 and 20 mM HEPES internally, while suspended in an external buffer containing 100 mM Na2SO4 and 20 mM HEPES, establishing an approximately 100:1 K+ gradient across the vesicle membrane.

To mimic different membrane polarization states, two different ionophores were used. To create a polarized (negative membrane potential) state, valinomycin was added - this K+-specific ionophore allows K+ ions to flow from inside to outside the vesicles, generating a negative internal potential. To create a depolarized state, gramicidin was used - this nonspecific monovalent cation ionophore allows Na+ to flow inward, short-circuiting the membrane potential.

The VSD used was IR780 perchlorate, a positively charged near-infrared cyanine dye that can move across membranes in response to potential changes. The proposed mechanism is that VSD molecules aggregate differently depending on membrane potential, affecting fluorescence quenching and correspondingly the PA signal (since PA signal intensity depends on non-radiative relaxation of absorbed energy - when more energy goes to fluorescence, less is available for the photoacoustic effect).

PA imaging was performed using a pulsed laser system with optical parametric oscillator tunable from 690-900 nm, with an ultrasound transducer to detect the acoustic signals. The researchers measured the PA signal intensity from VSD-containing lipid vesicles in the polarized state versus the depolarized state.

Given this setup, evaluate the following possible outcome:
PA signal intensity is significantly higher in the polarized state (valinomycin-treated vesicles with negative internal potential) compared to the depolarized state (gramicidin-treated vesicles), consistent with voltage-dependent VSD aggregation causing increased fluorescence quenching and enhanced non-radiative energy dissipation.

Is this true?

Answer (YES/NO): YES